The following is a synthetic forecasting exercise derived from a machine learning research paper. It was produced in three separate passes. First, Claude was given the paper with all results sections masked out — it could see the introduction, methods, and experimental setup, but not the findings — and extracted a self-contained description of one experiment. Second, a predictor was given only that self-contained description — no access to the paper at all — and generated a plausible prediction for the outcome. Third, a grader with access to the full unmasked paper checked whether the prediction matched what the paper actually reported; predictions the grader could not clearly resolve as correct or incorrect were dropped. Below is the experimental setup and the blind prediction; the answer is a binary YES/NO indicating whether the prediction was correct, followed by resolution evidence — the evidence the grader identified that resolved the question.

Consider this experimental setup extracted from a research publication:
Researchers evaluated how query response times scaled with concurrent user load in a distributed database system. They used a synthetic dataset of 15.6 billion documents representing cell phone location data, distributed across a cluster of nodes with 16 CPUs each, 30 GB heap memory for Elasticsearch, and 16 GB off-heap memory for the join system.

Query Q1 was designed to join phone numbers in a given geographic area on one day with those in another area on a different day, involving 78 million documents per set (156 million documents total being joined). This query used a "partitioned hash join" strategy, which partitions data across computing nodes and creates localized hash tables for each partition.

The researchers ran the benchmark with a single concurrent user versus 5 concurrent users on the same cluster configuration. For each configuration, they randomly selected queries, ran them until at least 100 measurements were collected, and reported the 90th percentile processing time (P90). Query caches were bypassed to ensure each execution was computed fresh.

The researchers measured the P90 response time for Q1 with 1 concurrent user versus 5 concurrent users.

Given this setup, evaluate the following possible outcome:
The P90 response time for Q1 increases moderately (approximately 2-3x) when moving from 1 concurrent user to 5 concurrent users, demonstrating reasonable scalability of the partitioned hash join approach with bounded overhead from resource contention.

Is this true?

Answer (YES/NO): NO